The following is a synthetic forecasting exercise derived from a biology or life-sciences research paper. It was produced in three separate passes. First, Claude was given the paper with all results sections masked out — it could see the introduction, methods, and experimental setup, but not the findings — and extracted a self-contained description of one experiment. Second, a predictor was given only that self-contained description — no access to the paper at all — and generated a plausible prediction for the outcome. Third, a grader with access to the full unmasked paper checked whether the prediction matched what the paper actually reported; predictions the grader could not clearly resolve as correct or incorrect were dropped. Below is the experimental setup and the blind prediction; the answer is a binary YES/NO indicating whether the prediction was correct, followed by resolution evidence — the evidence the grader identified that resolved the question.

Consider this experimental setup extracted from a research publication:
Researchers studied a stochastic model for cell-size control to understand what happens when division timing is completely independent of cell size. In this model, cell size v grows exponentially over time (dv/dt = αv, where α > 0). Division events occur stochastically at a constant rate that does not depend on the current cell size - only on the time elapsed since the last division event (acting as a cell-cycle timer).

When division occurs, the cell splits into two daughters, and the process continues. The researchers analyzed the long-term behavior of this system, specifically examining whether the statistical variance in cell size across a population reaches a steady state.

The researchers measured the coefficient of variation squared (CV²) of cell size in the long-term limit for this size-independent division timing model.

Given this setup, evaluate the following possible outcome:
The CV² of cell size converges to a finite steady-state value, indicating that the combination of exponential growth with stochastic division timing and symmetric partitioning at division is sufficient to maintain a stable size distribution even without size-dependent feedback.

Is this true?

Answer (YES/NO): NO